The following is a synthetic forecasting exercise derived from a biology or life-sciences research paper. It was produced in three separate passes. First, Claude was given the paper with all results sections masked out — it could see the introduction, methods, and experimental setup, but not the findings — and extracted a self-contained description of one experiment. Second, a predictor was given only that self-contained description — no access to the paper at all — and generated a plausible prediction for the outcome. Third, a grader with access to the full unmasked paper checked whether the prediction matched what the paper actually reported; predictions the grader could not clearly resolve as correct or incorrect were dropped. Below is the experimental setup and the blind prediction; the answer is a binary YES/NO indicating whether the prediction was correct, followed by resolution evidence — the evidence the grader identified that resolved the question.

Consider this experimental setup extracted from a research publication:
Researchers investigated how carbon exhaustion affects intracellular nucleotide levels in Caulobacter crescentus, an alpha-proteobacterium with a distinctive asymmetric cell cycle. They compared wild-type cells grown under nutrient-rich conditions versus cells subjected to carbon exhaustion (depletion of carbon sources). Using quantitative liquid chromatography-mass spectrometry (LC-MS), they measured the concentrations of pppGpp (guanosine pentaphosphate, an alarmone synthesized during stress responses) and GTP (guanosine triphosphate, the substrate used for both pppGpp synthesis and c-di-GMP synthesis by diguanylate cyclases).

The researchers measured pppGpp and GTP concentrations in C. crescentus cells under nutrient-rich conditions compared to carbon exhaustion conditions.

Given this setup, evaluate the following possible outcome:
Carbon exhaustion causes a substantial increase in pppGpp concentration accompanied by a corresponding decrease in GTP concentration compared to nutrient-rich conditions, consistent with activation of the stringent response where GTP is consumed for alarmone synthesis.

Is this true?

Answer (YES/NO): YES